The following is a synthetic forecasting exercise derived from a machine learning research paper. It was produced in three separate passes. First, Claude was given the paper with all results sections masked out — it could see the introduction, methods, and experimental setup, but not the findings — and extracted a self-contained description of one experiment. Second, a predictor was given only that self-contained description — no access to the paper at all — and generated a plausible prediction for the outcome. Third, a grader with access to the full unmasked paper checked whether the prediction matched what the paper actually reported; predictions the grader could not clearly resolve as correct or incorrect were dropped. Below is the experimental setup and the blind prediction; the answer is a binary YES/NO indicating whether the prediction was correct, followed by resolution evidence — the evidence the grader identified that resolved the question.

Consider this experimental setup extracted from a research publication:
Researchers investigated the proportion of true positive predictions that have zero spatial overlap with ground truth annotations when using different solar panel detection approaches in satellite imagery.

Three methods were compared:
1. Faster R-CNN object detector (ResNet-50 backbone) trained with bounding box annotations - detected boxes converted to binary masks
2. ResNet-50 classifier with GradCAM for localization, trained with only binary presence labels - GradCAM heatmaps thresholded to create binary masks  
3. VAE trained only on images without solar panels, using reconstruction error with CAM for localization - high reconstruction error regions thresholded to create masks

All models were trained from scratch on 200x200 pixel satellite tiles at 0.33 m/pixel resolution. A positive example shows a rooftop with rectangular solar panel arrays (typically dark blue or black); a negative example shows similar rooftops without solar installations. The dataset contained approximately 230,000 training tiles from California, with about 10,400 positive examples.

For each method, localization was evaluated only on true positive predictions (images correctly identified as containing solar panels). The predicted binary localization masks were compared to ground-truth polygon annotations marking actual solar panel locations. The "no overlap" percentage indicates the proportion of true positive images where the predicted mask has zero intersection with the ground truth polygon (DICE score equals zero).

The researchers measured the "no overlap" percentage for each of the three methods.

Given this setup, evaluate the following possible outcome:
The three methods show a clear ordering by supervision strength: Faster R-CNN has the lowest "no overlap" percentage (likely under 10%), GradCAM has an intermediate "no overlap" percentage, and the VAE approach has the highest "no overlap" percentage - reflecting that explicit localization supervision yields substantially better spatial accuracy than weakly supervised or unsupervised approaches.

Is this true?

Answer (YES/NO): NO